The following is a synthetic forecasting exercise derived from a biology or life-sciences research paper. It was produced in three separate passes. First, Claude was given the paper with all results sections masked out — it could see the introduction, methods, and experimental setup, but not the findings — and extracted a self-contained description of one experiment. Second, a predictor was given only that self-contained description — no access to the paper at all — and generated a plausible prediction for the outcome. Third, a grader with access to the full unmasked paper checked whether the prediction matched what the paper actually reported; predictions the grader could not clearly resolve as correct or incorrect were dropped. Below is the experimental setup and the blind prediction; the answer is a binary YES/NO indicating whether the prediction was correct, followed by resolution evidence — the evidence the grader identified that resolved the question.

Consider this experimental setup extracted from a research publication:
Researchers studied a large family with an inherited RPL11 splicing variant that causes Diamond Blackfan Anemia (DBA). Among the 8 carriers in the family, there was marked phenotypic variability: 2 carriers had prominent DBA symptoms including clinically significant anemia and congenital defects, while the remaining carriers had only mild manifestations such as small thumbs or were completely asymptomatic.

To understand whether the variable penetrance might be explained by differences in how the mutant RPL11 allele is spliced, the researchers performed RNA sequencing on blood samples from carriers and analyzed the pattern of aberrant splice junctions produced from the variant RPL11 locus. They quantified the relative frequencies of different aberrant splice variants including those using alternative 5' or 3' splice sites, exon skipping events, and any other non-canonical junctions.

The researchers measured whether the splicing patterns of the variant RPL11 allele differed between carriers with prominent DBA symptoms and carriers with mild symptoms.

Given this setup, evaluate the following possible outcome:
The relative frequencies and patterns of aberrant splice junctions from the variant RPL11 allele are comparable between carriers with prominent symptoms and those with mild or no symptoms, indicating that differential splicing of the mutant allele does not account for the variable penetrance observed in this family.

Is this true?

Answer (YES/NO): YES